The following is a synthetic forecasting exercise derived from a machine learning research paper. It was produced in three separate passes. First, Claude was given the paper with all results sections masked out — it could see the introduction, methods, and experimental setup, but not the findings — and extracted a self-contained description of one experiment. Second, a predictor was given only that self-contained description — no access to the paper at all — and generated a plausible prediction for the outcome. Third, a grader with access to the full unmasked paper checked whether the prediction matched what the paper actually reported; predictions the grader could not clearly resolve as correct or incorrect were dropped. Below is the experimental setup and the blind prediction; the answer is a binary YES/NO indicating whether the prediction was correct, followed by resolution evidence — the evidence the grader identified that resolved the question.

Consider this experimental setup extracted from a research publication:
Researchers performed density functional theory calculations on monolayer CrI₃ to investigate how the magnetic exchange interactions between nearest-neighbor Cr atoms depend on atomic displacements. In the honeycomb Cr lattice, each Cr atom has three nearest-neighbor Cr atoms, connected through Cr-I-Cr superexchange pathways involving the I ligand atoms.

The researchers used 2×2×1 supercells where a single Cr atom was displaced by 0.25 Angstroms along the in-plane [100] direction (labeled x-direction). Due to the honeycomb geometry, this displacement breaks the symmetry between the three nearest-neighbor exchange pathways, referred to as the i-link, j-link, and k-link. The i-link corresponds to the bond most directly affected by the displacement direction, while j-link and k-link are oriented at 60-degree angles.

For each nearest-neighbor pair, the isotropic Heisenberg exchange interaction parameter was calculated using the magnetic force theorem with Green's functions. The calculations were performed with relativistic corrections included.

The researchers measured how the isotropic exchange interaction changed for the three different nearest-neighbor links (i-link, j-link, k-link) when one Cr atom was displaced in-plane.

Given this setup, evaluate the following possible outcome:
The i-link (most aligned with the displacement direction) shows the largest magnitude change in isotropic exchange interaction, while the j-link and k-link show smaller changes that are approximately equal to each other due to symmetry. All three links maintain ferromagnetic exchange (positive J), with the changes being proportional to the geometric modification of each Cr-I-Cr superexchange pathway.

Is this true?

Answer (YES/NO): NO